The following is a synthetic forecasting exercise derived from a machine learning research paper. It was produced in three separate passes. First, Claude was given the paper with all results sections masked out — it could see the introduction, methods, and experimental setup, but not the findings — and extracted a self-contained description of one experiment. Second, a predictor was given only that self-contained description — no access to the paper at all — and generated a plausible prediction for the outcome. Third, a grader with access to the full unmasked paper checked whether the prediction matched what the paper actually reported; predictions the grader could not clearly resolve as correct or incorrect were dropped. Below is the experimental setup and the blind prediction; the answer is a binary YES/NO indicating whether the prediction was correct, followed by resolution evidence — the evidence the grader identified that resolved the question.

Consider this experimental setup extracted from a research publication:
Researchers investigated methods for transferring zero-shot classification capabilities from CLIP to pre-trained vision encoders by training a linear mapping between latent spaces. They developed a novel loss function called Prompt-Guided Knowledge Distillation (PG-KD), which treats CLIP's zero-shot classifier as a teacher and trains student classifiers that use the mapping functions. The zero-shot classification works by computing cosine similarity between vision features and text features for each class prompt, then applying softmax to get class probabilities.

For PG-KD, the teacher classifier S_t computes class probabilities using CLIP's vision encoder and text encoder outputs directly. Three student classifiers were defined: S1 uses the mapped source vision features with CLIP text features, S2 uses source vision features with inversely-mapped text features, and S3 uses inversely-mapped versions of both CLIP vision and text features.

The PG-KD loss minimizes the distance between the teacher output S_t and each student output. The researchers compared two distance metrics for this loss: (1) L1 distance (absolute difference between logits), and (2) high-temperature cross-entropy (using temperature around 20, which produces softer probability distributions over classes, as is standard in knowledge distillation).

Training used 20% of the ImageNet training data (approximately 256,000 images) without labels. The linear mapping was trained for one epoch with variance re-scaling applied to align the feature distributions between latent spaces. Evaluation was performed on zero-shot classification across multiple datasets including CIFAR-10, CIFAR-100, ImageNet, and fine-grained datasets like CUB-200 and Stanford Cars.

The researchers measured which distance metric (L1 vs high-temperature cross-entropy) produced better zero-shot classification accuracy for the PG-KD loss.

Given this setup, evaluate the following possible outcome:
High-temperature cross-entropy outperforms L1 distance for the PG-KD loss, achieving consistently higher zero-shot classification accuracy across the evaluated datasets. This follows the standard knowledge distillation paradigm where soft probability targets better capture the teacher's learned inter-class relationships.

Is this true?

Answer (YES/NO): NO